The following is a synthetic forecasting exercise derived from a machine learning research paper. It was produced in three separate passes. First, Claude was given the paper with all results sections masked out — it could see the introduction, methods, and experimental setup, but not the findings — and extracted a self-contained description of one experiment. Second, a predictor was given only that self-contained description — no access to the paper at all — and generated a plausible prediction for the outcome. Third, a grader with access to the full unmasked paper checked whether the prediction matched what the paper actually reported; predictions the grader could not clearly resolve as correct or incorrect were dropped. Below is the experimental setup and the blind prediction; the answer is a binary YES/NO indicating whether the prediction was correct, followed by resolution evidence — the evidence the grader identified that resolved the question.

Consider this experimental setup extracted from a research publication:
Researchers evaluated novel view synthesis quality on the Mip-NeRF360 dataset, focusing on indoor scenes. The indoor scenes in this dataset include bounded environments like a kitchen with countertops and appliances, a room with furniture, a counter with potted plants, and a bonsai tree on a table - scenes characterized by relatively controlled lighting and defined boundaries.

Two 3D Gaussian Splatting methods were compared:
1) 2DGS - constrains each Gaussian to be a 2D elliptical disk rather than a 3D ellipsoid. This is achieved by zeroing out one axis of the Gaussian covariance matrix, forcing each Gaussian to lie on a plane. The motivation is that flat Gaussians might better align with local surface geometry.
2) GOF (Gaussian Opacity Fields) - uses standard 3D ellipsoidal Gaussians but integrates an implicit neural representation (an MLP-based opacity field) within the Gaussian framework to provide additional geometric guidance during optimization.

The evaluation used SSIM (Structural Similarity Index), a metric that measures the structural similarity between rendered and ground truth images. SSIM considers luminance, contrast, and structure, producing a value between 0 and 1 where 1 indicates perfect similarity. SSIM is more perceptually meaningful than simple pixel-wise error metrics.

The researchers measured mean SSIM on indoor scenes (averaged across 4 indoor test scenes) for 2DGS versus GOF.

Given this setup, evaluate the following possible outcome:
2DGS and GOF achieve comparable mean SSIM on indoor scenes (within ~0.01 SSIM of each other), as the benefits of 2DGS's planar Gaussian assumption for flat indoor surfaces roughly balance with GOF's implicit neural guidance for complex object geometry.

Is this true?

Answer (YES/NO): NO